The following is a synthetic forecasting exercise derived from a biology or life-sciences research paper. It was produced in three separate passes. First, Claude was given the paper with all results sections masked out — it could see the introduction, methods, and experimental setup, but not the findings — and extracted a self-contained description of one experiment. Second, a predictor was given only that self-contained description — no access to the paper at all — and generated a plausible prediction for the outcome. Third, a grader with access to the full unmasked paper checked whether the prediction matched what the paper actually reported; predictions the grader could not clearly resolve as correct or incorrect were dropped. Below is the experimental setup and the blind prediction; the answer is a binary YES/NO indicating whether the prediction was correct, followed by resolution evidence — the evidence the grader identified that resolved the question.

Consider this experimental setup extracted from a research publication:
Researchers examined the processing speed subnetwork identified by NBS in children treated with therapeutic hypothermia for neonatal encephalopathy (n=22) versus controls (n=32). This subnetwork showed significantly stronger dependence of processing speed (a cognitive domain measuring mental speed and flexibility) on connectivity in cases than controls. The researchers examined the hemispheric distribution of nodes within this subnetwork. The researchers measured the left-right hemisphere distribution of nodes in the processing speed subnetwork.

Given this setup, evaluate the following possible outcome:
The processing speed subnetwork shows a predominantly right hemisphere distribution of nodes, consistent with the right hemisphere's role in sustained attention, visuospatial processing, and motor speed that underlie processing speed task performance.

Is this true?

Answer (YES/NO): YES